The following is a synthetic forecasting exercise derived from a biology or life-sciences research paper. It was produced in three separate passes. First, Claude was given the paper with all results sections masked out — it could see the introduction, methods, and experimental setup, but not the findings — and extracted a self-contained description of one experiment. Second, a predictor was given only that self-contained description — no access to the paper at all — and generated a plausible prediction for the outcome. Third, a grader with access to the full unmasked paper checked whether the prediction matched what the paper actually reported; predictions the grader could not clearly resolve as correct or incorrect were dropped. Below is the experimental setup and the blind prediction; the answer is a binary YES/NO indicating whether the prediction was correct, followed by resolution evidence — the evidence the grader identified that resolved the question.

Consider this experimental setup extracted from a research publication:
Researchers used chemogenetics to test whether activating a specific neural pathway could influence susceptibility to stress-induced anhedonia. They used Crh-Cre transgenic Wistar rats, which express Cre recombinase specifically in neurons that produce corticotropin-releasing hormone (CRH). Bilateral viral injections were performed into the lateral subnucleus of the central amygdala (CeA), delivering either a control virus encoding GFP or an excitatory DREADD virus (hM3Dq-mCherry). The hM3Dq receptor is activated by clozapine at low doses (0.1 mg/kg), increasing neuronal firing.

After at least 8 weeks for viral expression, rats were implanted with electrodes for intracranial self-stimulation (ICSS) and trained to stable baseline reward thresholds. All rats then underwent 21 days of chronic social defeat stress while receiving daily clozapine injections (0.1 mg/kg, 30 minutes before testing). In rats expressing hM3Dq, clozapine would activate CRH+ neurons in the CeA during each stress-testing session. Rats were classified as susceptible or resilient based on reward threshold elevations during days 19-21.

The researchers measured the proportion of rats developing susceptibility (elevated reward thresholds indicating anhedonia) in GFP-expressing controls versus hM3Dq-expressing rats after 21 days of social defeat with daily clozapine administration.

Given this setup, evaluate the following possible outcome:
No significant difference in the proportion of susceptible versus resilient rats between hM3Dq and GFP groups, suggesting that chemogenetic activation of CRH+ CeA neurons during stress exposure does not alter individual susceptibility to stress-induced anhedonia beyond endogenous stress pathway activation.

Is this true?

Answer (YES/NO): NO